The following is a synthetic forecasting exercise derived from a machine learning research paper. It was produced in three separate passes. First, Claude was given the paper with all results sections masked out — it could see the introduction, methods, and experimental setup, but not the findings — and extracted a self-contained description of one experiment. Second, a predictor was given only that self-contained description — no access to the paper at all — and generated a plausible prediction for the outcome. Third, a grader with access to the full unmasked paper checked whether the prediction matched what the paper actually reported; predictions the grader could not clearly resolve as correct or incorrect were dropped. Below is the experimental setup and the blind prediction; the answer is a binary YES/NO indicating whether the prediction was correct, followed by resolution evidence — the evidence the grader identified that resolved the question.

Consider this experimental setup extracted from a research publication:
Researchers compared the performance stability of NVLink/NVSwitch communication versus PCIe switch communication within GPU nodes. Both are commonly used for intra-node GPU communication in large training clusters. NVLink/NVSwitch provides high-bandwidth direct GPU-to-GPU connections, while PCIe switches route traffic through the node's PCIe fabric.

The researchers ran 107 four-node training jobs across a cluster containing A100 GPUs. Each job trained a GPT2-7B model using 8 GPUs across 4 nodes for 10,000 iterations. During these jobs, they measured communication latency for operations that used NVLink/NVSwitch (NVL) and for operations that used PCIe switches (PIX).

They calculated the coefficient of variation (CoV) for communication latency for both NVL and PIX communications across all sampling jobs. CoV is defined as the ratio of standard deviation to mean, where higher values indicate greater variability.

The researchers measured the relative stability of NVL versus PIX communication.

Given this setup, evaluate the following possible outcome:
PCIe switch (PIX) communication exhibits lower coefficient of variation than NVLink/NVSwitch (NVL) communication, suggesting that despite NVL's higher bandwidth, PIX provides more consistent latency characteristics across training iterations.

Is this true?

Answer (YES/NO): NO